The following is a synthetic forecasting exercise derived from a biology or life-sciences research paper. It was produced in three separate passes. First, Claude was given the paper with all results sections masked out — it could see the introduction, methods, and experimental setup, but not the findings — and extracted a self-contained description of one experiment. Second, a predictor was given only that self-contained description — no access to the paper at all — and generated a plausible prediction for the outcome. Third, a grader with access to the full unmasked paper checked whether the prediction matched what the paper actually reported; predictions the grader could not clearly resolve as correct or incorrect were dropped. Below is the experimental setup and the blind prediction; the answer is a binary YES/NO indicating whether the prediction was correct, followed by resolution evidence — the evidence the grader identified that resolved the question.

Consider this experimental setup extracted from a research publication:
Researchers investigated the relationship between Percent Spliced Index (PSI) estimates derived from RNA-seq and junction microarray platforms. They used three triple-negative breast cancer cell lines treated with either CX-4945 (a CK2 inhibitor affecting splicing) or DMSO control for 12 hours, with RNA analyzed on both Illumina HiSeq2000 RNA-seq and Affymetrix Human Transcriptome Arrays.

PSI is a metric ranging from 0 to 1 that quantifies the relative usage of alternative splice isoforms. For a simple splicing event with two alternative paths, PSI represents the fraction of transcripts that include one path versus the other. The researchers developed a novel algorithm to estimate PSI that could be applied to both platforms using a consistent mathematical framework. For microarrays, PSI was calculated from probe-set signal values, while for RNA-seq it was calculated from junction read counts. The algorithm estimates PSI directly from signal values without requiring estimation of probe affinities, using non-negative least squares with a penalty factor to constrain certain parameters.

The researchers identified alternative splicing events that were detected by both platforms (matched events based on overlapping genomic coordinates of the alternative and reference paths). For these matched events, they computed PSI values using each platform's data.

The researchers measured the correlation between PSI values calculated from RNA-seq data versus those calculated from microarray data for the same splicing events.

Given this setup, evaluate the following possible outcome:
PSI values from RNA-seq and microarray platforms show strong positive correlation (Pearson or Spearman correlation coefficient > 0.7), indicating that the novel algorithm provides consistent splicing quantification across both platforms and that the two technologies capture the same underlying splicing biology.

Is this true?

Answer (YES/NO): YES